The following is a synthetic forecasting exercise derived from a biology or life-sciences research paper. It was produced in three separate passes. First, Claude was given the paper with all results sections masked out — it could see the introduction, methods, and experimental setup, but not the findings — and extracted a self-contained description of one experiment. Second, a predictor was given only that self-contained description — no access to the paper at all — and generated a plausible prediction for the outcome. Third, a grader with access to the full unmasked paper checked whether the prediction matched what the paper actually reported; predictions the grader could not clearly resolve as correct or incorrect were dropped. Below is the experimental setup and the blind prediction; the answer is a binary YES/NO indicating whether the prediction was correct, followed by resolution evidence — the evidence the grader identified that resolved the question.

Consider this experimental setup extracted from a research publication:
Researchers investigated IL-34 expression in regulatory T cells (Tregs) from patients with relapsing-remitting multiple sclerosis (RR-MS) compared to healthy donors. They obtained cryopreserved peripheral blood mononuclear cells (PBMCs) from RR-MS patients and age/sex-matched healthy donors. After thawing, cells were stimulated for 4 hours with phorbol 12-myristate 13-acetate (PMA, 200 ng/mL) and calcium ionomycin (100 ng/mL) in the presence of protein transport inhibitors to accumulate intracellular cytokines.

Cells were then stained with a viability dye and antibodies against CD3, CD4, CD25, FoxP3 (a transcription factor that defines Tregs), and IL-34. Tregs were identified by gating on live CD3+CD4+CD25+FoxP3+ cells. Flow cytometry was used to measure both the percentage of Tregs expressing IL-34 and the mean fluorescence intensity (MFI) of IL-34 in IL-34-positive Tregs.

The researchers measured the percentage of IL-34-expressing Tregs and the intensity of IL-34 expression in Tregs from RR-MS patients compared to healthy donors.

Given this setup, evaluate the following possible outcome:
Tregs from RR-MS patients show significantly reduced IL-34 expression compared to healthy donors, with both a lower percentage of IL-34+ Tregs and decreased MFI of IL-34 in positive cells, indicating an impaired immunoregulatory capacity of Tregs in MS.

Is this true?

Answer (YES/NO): YES